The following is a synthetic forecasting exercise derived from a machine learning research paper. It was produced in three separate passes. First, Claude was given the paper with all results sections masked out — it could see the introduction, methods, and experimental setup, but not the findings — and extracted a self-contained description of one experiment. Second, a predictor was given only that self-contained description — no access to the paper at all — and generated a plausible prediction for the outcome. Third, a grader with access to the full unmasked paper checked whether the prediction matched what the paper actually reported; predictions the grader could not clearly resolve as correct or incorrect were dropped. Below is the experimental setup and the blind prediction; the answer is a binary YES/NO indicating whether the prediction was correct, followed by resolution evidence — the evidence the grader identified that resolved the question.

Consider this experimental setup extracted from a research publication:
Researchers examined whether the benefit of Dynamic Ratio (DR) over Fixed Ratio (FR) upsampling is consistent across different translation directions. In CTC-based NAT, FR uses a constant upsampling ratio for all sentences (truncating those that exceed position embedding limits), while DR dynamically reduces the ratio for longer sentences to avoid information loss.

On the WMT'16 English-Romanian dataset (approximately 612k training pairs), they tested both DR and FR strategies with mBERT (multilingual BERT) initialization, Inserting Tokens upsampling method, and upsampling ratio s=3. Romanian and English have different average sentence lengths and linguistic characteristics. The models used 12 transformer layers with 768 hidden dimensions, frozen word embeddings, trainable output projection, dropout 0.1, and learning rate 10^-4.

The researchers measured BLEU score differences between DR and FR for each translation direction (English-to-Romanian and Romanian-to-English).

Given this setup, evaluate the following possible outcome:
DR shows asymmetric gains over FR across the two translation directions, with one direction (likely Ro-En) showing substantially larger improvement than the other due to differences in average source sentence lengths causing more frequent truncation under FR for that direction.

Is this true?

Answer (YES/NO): NO